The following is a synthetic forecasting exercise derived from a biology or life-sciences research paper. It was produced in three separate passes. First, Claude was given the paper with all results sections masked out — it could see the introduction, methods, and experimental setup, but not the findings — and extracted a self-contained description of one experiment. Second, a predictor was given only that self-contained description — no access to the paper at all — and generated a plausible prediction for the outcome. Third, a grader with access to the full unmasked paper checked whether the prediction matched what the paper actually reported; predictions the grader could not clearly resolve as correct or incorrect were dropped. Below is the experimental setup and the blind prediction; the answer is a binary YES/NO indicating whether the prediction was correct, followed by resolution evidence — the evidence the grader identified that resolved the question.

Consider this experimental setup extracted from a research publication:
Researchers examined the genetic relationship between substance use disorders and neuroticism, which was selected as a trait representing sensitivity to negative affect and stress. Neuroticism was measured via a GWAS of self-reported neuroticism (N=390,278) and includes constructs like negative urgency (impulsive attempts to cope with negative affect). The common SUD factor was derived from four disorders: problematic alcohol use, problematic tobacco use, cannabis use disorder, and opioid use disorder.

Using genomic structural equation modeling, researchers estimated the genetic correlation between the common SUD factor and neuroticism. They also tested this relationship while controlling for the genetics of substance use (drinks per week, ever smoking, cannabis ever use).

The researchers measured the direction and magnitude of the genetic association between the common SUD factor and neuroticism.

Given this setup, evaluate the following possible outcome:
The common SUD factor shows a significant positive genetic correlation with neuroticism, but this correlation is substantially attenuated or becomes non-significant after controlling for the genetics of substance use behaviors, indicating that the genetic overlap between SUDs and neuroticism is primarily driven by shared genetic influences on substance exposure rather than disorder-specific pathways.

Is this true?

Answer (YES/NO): NO